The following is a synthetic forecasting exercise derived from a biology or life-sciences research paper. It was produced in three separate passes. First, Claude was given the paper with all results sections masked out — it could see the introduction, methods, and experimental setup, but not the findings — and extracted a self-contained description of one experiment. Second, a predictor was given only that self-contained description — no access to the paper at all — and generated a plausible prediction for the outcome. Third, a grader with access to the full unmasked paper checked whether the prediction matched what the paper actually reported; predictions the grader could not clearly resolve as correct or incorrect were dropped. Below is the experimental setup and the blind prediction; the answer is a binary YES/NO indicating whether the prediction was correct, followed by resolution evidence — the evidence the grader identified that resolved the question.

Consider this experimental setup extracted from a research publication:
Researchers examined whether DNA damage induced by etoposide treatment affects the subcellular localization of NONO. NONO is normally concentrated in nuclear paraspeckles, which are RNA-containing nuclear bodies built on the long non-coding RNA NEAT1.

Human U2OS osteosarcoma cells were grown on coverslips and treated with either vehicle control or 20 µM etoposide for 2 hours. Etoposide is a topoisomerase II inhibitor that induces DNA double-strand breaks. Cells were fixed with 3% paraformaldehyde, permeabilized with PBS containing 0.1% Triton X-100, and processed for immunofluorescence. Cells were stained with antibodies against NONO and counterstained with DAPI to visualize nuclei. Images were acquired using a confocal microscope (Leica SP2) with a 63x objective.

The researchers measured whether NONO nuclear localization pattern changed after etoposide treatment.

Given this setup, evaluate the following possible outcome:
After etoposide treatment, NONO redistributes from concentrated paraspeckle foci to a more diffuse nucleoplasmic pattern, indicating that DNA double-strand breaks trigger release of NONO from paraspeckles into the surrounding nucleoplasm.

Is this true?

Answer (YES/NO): NO